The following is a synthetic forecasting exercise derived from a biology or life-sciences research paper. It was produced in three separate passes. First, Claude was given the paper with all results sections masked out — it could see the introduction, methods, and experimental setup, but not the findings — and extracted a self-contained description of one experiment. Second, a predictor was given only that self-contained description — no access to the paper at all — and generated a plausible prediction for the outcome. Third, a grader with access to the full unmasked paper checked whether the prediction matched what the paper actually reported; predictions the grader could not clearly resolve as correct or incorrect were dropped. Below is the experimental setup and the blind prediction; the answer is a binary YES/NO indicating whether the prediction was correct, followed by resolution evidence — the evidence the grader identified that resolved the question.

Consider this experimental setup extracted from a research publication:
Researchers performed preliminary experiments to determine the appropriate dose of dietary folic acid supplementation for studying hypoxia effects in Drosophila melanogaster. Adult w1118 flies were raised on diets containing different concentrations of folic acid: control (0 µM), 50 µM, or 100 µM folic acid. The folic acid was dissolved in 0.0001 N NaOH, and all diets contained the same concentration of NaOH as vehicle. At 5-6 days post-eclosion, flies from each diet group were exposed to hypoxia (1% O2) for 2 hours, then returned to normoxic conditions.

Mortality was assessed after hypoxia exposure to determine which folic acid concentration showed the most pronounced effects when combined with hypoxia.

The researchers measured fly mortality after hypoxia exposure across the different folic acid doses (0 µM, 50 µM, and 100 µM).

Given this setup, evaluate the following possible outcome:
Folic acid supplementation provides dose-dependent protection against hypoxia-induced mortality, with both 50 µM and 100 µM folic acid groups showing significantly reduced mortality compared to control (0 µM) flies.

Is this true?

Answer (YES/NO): NO